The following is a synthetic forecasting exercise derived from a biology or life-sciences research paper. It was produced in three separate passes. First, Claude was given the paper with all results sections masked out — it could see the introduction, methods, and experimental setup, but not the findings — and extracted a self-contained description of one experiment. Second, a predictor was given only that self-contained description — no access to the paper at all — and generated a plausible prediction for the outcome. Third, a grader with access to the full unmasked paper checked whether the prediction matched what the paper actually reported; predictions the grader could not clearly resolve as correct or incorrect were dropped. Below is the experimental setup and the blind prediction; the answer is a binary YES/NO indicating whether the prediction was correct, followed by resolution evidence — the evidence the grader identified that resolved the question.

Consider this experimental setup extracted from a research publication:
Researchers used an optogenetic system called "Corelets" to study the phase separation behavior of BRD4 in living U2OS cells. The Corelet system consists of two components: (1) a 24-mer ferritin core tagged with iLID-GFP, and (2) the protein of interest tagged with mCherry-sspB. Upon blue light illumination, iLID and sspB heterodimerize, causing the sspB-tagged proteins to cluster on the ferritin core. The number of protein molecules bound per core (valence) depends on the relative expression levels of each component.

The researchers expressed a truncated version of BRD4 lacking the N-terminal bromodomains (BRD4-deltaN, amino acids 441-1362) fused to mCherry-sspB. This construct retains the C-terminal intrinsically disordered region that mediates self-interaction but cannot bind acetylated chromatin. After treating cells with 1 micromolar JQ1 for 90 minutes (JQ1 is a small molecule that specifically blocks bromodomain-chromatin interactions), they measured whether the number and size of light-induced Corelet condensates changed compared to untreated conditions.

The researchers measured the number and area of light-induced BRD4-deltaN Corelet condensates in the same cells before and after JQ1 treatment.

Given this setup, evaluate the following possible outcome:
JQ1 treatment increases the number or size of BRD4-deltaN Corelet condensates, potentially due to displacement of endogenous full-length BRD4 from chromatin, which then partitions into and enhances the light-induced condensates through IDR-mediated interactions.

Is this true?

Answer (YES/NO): NO